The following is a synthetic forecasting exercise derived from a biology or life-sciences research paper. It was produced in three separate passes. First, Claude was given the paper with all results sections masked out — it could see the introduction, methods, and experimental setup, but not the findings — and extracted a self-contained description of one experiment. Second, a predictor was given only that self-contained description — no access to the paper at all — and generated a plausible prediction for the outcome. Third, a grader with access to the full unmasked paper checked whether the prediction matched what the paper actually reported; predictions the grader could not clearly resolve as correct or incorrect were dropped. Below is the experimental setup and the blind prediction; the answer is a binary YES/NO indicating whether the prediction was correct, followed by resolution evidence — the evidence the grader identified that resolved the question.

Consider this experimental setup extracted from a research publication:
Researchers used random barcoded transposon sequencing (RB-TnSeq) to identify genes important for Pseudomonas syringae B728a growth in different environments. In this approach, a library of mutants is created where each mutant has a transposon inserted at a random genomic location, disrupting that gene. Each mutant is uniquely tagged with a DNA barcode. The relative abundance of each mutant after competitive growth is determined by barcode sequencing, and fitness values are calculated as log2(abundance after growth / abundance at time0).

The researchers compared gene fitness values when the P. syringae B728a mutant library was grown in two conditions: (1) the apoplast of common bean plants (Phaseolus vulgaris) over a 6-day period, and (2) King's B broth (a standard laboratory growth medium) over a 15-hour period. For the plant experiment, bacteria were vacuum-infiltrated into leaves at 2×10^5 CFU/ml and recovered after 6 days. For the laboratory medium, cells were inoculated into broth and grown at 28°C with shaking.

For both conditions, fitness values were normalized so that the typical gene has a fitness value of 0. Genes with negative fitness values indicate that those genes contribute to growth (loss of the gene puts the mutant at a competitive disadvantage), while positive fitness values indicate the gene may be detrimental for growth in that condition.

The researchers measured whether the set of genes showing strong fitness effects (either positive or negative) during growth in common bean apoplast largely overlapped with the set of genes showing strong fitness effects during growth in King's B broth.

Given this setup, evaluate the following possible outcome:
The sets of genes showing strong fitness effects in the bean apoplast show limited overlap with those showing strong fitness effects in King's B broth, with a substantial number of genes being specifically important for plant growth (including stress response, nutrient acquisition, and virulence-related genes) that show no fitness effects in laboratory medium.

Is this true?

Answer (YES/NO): YES